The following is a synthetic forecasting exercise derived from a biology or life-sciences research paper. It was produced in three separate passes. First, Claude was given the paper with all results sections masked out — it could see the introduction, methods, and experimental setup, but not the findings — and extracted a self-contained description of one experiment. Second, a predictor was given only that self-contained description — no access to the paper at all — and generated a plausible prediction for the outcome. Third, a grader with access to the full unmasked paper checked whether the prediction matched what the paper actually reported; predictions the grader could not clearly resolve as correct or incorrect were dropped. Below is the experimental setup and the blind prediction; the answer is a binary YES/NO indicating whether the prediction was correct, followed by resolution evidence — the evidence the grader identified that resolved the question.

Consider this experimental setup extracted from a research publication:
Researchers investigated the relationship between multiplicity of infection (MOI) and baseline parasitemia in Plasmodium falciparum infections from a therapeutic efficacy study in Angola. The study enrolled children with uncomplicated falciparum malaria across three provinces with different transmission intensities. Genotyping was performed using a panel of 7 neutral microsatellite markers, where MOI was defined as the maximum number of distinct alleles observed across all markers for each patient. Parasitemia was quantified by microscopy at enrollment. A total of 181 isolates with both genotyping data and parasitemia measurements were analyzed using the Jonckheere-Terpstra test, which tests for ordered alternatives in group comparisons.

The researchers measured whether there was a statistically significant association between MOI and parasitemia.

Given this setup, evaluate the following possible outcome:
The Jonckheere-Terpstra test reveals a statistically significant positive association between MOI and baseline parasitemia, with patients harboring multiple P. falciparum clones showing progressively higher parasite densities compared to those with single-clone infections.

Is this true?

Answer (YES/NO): NO